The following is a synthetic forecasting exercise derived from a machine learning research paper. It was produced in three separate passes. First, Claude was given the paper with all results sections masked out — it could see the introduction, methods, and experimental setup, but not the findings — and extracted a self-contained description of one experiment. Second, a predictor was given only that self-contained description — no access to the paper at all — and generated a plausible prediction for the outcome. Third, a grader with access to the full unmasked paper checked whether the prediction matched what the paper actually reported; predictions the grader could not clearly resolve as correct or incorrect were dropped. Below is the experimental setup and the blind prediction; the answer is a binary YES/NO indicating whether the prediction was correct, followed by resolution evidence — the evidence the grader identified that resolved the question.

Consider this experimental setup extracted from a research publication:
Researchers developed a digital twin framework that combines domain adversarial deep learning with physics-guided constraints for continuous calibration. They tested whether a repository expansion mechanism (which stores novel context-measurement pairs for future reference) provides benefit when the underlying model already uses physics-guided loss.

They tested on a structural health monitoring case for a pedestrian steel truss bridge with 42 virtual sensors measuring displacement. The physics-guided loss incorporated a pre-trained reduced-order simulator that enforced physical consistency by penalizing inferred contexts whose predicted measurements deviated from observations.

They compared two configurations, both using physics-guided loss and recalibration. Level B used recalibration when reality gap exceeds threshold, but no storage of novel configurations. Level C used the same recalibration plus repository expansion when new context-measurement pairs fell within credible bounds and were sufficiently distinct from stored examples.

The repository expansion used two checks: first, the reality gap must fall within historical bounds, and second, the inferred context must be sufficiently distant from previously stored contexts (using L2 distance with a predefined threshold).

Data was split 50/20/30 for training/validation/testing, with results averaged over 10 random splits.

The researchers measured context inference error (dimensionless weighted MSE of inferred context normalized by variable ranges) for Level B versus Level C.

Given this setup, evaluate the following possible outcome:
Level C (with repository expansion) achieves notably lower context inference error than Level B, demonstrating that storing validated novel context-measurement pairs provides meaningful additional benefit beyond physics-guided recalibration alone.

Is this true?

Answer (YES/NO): NO